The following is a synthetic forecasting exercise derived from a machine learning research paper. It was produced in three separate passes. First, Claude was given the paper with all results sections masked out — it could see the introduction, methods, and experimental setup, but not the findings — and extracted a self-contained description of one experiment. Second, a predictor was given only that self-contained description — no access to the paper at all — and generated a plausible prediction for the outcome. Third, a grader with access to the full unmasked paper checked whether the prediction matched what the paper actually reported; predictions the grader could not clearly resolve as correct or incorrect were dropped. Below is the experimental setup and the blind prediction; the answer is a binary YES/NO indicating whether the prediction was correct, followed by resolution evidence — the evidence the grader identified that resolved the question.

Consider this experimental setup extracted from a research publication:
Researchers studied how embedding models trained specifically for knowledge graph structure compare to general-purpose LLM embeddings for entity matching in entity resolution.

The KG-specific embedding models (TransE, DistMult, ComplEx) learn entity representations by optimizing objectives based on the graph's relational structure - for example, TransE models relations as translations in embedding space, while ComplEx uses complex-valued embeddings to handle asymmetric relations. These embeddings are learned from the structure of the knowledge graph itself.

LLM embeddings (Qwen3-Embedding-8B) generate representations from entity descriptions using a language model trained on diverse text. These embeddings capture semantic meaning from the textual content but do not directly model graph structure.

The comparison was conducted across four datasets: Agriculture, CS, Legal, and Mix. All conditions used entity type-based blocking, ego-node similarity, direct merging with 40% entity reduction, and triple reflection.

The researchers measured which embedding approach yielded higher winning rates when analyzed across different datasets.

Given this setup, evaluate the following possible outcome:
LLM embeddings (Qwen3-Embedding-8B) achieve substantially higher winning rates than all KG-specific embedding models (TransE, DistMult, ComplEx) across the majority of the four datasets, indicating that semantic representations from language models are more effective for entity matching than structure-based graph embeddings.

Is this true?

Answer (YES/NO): NO